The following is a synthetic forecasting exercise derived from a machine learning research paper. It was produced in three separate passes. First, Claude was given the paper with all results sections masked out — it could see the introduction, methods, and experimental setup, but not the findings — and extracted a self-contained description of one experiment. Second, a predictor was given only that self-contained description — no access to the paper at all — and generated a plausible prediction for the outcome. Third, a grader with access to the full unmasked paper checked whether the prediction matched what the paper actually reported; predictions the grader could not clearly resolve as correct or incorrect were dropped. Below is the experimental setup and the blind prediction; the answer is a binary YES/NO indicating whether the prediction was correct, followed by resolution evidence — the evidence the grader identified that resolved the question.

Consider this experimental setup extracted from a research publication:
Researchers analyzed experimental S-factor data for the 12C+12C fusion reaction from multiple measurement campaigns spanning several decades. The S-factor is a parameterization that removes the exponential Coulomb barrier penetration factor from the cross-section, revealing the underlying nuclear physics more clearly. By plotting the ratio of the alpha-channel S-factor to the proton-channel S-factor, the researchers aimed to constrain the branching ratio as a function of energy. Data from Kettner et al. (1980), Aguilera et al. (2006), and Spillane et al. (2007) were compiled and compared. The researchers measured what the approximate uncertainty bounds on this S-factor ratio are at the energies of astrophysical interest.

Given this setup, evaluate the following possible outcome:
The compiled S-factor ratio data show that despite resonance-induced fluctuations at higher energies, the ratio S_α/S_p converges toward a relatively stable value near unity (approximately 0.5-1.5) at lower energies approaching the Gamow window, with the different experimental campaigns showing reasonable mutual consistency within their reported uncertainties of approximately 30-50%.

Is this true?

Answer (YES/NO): NO